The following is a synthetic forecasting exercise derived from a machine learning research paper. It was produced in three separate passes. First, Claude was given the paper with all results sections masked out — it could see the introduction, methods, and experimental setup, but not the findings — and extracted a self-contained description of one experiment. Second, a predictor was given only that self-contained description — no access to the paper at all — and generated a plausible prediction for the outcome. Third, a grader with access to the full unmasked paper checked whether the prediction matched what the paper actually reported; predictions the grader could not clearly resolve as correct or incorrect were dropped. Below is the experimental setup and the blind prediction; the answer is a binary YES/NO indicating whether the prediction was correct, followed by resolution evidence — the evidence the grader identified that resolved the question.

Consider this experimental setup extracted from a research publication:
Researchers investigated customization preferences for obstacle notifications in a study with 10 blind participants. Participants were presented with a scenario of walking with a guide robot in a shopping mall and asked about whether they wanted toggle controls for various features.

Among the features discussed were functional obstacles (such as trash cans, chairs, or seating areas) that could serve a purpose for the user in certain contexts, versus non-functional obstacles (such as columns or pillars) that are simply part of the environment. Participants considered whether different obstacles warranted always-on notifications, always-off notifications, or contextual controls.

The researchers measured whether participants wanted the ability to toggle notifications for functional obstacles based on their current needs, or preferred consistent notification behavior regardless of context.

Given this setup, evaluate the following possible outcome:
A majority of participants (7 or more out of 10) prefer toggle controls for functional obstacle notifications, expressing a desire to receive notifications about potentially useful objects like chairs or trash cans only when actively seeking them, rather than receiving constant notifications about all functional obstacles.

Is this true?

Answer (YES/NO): NO